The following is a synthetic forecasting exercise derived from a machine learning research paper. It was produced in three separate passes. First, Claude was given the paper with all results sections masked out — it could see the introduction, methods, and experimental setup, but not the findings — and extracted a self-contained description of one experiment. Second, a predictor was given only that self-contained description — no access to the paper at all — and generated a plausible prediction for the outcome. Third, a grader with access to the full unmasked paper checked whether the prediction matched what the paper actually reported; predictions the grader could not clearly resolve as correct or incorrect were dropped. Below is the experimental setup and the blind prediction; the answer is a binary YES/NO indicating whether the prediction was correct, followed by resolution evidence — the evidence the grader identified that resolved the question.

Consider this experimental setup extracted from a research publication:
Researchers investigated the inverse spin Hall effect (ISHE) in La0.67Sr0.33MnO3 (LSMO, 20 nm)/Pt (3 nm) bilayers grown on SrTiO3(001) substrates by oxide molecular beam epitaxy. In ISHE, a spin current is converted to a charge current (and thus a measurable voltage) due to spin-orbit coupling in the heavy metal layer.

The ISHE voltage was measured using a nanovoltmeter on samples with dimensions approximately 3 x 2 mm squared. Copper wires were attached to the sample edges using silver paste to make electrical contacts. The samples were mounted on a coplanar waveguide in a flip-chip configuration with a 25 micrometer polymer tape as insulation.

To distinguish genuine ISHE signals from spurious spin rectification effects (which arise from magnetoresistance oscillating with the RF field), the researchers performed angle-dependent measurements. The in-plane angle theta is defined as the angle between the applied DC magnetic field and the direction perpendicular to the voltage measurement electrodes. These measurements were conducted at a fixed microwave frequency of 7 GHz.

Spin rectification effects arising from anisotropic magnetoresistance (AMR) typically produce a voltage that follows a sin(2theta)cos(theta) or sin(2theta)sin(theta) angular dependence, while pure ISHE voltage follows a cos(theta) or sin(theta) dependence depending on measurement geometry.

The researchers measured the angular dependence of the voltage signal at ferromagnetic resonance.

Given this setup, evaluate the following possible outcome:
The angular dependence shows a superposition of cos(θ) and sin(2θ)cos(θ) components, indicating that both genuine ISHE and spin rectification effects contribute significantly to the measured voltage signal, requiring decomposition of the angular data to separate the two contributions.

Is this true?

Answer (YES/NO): YES